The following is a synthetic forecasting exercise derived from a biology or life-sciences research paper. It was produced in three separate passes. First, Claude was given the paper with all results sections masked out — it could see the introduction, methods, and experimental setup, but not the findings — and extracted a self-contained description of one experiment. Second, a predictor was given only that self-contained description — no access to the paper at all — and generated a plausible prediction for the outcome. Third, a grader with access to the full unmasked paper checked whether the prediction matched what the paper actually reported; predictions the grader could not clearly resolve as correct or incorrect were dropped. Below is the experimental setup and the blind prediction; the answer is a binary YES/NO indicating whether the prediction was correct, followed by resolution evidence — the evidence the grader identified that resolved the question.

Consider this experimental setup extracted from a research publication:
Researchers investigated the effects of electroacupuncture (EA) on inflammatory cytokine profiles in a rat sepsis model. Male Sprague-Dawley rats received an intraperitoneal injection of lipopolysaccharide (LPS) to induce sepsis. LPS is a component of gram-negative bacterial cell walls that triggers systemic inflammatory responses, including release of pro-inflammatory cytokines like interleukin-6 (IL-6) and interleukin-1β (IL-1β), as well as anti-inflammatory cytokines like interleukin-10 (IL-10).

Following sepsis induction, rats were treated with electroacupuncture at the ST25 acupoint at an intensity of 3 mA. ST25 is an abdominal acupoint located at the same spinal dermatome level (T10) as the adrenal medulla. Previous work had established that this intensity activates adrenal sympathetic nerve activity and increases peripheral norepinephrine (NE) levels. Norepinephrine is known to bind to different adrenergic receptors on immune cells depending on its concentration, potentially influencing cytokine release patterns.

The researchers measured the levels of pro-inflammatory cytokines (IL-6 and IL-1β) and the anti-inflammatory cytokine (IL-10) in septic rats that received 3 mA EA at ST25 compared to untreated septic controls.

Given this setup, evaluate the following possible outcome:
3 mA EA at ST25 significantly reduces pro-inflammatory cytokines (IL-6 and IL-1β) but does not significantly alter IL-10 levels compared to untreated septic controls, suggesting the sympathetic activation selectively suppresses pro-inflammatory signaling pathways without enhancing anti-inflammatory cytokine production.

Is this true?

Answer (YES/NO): NO